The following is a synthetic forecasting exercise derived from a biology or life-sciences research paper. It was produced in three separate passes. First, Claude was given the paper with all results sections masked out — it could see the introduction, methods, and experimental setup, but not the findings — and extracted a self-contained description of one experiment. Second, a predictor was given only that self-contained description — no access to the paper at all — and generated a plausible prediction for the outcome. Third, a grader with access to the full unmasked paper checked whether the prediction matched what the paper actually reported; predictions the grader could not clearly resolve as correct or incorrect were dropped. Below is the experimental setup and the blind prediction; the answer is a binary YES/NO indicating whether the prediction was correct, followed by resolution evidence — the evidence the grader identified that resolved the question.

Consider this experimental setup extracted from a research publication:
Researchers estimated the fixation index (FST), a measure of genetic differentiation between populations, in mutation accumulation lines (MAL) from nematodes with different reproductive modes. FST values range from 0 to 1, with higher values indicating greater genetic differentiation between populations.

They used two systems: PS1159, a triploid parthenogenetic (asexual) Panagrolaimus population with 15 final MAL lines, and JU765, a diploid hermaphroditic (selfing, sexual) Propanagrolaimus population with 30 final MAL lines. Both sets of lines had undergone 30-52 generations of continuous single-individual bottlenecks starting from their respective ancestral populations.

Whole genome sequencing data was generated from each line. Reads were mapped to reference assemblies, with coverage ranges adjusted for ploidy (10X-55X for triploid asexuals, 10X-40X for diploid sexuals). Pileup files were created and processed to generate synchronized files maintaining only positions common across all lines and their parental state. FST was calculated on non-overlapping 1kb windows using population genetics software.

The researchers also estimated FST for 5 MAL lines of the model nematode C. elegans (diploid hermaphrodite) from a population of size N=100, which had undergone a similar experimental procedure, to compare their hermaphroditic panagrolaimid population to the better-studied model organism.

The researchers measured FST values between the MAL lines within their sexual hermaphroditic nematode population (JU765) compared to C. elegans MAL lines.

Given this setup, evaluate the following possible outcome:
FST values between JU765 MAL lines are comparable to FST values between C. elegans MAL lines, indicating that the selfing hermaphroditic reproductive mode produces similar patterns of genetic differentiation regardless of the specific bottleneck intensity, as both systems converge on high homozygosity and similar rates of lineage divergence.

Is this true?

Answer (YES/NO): YES